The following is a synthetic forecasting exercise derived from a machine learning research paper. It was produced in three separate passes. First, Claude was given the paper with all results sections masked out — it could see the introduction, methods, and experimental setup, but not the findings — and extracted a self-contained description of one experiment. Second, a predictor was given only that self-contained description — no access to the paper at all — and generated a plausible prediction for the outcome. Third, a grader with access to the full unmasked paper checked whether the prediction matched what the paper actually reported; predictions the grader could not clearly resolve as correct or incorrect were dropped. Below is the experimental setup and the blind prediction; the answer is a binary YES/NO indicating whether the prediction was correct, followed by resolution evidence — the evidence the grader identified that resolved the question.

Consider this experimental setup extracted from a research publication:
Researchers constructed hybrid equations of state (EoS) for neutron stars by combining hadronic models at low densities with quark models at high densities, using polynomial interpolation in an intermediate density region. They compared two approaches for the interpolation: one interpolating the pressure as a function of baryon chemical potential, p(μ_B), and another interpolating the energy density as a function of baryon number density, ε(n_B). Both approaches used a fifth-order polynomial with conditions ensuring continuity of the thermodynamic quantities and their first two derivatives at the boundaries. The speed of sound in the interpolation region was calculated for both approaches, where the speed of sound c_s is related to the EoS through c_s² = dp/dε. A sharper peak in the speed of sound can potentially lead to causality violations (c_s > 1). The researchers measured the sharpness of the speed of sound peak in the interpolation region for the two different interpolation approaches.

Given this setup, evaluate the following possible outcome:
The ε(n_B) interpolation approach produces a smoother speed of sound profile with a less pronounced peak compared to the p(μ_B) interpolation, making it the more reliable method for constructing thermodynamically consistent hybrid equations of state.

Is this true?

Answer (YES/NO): YES